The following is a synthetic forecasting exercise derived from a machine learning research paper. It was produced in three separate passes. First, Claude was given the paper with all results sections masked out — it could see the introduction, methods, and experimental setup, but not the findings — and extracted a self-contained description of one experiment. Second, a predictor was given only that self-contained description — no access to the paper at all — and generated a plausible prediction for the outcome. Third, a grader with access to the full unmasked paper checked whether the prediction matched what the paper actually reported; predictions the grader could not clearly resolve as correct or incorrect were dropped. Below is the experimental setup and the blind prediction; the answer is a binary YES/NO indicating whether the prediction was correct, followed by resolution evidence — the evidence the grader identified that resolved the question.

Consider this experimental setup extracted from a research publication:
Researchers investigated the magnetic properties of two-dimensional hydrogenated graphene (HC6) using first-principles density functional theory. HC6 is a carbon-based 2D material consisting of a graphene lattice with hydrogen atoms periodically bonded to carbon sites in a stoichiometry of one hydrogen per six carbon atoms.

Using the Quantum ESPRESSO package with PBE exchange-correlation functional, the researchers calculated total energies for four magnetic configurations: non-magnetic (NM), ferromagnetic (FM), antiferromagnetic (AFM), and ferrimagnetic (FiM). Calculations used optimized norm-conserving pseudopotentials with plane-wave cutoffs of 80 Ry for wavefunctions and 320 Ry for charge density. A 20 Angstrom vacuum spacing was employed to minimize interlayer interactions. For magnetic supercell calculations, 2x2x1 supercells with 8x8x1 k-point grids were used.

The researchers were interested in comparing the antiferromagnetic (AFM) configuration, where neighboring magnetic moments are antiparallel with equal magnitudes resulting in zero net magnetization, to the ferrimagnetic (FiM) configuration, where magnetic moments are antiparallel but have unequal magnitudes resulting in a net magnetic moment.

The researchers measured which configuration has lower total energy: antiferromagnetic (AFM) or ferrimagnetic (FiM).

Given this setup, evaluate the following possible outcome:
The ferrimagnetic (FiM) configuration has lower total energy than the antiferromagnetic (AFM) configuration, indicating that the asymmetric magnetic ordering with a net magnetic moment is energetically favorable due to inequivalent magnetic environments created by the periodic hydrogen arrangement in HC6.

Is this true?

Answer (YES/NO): YES